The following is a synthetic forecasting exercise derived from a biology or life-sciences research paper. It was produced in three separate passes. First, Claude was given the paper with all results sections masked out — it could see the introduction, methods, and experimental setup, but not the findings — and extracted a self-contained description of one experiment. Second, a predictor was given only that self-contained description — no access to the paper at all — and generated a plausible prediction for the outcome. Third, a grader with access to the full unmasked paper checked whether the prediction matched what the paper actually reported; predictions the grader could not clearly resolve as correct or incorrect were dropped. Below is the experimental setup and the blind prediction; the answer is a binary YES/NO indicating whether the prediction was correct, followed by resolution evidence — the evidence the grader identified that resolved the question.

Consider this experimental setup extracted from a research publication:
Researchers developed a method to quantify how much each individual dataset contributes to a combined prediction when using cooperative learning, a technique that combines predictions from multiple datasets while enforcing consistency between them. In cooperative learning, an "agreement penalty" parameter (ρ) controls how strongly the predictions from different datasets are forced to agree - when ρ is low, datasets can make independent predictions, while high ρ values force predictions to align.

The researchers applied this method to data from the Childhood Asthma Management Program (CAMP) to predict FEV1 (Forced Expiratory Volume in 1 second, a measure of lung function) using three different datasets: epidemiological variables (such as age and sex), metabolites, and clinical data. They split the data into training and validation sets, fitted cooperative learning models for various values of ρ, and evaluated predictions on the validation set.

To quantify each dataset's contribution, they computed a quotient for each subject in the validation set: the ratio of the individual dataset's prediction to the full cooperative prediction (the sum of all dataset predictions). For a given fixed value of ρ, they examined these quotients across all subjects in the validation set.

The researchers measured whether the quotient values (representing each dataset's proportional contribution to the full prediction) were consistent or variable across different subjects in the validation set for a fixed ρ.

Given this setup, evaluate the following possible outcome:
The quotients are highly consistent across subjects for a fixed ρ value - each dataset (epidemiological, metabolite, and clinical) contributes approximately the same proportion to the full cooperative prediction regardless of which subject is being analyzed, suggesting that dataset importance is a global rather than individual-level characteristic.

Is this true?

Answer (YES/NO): YES